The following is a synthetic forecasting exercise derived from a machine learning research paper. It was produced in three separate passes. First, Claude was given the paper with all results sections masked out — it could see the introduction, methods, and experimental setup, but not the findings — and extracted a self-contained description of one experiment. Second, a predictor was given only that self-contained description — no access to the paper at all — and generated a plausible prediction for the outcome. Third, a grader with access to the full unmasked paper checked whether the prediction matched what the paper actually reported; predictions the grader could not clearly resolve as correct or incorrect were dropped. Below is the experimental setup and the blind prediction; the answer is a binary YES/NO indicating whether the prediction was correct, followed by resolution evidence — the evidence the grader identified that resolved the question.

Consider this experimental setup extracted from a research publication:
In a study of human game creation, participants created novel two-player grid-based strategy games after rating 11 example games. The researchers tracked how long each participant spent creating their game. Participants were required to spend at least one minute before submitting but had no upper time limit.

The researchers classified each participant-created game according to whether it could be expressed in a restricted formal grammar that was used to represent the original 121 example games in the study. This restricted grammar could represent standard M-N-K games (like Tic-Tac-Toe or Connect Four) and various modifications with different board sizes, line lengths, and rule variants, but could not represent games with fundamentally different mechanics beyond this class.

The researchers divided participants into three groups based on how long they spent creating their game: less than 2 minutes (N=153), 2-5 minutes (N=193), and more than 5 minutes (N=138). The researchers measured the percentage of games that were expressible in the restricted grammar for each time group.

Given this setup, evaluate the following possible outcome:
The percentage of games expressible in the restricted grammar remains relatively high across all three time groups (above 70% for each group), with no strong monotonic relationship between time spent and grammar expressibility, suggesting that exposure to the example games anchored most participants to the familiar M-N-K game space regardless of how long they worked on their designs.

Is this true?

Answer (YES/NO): NO